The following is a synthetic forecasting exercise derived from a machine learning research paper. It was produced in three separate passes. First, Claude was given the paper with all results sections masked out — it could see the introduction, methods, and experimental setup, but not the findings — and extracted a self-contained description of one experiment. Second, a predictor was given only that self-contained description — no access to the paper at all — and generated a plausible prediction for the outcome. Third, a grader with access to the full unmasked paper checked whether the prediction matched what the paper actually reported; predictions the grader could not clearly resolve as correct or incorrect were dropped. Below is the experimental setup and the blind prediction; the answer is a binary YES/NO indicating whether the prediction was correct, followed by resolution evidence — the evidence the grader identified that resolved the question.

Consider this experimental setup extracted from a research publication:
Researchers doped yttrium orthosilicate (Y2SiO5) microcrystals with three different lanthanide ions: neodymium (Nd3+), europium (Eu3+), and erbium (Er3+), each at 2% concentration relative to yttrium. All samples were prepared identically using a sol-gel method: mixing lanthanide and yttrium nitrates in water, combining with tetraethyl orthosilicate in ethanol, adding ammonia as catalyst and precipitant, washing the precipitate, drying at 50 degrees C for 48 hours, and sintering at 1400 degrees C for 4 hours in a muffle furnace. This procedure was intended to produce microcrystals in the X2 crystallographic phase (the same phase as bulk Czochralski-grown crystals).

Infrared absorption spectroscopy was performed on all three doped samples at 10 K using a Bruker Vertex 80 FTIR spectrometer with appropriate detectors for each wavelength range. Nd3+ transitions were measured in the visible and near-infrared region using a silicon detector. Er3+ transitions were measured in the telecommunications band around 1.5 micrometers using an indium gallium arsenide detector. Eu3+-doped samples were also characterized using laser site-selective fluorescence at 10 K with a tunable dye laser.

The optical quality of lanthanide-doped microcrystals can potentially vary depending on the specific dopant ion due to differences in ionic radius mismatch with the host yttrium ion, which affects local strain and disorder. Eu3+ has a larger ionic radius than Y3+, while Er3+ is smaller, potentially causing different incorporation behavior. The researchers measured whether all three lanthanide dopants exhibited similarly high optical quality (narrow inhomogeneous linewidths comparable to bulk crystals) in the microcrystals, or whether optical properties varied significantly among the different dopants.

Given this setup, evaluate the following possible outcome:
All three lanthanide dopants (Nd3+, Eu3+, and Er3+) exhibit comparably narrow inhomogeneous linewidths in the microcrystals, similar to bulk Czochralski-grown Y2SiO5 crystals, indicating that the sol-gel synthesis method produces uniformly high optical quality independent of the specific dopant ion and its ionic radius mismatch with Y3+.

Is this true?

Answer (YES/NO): NO